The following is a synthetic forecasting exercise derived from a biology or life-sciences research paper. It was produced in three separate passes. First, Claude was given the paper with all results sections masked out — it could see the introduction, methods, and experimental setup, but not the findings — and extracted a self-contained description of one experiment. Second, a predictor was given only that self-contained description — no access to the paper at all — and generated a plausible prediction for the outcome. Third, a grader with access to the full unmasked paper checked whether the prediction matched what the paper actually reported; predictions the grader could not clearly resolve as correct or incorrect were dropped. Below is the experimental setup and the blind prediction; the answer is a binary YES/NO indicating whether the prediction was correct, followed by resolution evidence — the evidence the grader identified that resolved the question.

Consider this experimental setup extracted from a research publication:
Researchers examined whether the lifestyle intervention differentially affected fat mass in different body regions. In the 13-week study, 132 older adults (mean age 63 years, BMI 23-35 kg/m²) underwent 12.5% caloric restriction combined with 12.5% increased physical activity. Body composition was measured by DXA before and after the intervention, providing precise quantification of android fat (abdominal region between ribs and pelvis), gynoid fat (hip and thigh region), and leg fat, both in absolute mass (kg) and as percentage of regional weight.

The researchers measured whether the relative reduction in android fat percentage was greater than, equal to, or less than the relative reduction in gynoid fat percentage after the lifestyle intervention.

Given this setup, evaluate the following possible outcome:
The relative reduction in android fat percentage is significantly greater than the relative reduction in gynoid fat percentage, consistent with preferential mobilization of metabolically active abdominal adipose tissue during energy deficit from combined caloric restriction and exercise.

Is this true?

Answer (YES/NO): YES